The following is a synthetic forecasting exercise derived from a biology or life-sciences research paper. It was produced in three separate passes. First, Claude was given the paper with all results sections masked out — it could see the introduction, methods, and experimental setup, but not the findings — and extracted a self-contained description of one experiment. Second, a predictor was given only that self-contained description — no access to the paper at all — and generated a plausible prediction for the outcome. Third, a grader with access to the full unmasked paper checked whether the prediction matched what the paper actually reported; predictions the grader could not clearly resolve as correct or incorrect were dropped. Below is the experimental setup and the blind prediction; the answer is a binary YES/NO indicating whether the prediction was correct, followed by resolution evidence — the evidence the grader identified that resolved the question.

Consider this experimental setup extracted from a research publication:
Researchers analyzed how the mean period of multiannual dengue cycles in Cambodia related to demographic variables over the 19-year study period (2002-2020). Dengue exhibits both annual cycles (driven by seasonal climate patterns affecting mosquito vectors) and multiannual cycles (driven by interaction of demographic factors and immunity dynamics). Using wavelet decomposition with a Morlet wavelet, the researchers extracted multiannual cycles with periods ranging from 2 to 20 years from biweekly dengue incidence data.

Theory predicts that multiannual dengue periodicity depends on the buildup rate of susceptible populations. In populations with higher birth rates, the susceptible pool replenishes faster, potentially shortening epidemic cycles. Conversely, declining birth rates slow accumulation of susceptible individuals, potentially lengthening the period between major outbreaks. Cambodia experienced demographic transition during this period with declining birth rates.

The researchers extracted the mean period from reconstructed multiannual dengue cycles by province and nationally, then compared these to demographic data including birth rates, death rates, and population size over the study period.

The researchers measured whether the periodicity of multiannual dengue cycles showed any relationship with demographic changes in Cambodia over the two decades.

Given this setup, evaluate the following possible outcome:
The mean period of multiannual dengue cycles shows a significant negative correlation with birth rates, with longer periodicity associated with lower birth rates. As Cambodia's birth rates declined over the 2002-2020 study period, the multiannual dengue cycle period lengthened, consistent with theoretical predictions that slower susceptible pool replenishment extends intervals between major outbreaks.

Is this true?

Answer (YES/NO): NO